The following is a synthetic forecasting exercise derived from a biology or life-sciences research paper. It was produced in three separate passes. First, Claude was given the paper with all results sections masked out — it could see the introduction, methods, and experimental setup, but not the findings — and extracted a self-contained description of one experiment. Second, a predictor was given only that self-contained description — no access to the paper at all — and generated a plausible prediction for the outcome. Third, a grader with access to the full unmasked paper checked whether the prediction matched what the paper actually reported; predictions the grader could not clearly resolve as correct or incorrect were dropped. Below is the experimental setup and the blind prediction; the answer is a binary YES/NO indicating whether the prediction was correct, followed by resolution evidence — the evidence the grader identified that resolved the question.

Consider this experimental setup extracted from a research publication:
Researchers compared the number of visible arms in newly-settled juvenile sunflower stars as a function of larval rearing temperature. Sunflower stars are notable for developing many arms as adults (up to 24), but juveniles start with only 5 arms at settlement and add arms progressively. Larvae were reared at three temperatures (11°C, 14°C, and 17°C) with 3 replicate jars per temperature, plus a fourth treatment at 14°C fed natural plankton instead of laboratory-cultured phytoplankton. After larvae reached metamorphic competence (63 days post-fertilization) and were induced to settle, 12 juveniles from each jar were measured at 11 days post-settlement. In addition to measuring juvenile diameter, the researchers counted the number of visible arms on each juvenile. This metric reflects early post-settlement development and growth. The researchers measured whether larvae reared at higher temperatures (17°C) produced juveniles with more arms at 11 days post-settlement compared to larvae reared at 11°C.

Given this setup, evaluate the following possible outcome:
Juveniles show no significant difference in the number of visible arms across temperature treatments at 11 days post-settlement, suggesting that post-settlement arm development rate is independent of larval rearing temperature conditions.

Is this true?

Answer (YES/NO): NO